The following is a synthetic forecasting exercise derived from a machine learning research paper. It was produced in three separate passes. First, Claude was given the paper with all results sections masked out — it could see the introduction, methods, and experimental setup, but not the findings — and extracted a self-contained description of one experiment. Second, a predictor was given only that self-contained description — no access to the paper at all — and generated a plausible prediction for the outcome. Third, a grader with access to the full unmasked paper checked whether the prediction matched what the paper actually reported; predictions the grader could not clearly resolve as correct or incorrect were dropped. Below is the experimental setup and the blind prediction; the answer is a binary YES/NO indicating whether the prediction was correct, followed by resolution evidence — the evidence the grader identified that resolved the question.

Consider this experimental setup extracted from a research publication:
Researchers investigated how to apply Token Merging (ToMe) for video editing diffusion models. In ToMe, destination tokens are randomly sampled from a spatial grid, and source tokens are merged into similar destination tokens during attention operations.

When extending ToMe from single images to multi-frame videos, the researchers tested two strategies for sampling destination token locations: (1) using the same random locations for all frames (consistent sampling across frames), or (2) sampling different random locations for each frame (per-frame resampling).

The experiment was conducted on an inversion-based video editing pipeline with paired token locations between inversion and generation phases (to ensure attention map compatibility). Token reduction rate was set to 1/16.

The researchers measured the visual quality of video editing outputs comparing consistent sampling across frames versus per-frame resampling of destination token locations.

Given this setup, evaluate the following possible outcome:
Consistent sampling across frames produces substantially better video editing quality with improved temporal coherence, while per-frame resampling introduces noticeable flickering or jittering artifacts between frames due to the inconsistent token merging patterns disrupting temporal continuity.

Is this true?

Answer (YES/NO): NO